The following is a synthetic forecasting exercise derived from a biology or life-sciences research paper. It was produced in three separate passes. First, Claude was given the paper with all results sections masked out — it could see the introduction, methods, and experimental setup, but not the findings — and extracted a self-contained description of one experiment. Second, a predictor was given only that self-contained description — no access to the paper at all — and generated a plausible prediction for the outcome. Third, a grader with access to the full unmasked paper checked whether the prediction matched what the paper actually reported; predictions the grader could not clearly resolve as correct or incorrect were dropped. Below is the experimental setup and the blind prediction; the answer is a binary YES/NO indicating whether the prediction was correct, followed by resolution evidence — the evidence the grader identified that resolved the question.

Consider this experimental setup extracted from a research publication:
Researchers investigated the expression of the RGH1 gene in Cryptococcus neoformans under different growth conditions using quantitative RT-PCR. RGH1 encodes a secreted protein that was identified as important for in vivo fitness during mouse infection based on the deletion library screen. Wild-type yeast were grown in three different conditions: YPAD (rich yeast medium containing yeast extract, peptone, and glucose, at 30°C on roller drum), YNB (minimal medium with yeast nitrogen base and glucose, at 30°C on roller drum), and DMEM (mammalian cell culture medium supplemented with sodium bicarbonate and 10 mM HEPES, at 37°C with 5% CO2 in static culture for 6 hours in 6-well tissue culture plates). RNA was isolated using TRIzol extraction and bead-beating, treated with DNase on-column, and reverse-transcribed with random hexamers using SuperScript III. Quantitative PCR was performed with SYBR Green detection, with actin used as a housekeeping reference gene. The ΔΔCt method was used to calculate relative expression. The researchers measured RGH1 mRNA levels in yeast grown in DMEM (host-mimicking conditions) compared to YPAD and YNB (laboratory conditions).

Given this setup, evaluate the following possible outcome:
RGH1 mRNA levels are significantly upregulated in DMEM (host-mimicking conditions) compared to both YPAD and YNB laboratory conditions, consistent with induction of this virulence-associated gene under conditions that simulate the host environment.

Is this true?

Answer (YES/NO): YES